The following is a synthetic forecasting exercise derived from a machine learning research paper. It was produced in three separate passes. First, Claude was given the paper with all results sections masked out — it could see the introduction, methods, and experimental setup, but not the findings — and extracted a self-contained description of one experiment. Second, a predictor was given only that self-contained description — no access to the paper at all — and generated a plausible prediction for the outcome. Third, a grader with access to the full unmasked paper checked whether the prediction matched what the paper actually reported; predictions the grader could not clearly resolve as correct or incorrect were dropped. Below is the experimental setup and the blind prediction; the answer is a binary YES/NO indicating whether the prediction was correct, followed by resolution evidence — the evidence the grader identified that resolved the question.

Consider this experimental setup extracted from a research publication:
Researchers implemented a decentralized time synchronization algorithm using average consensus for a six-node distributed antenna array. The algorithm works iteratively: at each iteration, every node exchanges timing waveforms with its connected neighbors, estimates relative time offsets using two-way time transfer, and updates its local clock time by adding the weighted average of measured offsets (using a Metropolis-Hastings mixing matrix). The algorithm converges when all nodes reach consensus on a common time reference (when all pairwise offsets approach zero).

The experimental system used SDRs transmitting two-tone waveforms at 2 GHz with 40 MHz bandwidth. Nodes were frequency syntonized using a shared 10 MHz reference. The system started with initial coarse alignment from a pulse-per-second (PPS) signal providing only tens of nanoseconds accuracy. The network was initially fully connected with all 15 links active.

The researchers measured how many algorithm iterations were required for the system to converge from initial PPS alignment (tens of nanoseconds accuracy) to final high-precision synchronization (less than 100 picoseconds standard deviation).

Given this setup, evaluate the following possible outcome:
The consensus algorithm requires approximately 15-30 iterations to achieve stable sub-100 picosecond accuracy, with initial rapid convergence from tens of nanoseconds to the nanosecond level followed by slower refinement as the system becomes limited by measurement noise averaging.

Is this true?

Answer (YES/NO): NO